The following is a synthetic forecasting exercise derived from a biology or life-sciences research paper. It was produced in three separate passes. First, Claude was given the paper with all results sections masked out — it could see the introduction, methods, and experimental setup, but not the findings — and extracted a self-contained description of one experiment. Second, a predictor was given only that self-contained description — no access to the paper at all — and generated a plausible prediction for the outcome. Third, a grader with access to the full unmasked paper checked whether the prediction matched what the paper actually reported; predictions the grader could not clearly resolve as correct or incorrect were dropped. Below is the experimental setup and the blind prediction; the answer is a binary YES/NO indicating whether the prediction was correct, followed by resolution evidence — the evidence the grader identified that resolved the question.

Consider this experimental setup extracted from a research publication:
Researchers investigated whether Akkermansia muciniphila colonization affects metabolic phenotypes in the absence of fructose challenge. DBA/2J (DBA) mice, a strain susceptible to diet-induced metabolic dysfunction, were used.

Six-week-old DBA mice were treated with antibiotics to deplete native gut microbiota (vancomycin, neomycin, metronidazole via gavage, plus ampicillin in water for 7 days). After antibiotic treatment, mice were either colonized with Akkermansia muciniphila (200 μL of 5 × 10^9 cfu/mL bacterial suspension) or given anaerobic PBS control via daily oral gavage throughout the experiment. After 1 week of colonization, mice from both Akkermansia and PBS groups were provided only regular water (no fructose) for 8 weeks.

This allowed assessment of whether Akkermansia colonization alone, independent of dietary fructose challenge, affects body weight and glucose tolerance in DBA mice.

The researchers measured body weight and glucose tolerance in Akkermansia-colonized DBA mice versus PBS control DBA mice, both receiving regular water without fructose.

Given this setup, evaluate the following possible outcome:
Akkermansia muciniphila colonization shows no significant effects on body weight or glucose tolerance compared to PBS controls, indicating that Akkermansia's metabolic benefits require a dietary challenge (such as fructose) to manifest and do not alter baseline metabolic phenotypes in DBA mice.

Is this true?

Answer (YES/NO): YES